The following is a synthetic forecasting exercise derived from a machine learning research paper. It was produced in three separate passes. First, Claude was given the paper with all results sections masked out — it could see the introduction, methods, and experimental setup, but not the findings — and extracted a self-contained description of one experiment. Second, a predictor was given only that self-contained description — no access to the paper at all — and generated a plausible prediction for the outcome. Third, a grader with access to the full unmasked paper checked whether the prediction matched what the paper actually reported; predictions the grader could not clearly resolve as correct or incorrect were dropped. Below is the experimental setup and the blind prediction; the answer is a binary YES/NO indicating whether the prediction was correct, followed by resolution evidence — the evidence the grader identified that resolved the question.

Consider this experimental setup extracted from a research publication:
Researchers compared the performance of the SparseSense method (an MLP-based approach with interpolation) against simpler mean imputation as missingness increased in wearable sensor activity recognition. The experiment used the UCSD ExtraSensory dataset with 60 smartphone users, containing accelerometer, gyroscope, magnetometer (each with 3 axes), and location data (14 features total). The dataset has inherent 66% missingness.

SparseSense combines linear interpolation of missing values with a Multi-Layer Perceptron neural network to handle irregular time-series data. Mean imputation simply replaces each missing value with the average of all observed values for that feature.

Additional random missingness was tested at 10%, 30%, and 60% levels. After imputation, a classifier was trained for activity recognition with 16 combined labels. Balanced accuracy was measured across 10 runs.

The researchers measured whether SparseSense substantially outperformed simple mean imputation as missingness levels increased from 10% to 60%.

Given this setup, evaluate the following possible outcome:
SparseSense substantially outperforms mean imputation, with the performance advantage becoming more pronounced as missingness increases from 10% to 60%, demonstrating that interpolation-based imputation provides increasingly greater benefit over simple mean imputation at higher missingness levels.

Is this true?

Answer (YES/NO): NO